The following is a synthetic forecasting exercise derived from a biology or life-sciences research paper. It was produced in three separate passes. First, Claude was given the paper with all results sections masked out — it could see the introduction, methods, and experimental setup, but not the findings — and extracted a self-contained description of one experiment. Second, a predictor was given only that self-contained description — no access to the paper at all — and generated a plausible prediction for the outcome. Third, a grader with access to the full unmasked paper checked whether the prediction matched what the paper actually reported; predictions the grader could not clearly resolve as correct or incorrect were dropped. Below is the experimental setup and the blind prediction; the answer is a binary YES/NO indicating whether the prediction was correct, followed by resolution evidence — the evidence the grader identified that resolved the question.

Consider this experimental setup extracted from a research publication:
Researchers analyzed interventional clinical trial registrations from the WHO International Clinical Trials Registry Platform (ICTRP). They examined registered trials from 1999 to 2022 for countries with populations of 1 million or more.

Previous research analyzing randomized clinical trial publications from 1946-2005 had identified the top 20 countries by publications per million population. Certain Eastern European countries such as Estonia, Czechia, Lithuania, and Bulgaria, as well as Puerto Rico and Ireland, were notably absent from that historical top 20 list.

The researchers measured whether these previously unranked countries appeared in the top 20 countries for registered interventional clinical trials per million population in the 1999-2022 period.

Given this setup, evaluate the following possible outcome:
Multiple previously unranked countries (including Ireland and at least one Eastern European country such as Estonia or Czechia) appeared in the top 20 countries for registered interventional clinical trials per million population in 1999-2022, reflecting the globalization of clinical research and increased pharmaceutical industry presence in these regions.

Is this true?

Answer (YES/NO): YES